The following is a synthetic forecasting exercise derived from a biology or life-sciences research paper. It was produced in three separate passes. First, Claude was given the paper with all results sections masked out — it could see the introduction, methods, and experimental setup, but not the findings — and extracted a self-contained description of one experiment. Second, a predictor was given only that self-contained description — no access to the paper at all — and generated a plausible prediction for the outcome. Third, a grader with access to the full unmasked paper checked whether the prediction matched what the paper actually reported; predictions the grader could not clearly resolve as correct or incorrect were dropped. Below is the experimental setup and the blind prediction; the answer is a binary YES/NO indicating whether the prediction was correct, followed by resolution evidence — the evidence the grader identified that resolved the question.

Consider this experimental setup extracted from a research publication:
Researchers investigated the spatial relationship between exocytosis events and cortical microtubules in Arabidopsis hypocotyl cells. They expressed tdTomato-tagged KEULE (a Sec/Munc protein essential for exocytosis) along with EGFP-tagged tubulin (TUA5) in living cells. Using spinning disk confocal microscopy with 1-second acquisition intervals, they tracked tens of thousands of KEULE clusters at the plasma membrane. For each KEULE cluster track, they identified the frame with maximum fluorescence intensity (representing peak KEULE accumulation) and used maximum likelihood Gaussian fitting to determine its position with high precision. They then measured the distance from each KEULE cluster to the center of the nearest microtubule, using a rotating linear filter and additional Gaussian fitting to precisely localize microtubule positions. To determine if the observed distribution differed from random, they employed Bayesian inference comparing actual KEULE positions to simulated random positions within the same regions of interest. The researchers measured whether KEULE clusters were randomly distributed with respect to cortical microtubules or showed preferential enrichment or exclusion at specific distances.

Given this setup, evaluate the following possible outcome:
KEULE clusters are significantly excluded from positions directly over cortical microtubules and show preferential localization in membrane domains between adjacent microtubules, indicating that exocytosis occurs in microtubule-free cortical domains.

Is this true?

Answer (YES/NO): NO